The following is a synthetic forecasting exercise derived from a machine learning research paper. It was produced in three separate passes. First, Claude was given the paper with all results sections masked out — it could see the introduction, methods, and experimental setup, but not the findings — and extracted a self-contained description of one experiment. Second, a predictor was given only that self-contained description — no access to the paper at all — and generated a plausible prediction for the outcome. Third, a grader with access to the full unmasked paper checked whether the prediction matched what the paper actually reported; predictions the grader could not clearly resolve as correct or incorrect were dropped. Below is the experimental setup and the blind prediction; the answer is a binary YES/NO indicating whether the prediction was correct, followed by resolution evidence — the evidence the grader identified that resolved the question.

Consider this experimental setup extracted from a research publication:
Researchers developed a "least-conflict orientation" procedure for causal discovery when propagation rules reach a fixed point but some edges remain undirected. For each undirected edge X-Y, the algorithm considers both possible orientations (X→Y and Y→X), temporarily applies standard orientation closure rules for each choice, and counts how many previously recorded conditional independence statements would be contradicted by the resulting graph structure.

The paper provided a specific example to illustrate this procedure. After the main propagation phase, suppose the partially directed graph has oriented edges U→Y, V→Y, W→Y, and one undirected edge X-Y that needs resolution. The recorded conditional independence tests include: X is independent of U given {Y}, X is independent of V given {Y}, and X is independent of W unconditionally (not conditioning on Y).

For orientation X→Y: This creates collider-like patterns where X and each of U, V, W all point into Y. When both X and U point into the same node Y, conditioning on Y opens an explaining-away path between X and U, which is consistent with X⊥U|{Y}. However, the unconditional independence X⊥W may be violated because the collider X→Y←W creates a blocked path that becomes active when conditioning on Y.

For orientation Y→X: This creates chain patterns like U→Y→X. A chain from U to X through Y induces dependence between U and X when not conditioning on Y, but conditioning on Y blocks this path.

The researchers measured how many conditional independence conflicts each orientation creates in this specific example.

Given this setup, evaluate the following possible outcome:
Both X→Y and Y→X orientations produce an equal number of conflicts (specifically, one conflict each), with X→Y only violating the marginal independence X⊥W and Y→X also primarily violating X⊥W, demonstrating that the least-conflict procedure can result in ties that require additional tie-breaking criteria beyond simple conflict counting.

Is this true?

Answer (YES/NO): NO